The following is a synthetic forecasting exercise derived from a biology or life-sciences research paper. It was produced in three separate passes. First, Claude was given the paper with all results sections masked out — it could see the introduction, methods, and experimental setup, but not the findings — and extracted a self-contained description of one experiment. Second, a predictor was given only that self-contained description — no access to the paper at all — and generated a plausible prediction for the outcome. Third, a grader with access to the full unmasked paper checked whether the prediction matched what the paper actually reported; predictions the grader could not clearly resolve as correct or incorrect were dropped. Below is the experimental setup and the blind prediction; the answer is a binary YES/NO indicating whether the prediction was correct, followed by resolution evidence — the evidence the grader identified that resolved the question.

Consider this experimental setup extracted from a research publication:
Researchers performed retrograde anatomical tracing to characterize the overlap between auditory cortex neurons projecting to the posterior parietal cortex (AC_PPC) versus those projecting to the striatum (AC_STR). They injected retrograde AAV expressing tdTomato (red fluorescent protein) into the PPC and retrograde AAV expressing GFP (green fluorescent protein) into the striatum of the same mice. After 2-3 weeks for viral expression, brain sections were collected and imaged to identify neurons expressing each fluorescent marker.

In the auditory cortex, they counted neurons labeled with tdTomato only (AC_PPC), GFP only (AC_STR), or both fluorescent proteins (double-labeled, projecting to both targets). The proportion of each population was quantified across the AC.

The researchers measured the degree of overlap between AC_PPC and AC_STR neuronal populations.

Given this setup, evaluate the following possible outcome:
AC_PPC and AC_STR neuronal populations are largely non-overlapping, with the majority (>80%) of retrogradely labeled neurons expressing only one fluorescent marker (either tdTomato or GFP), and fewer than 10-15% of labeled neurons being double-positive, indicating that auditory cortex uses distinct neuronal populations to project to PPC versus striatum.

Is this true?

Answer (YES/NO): YES